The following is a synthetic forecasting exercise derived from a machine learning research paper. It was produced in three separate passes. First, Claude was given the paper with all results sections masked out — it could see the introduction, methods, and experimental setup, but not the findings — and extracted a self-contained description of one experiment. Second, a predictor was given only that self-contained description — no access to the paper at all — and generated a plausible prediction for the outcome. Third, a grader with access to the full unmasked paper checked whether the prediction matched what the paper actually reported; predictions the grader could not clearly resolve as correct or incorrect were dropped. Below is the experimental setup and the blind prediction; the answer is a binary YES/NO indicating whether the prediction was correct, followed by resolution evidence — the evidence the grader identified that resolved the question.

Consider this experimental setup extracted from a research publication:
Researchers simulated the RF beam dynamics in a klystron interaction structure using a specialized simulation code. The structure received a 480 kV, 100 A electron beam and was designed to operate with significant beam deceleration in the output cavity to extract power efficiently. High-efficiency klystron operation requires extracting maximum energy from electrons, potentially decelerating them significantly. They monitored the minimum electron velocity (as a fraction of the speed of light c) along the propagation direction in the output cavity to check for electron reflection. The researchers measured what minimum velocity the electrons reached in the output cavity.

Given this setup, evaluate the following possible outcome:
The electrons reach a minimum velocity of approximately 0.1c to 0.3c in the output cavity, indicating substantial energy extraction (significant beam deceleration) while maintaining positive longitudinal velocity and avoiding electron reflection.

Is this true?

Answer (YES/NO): NO